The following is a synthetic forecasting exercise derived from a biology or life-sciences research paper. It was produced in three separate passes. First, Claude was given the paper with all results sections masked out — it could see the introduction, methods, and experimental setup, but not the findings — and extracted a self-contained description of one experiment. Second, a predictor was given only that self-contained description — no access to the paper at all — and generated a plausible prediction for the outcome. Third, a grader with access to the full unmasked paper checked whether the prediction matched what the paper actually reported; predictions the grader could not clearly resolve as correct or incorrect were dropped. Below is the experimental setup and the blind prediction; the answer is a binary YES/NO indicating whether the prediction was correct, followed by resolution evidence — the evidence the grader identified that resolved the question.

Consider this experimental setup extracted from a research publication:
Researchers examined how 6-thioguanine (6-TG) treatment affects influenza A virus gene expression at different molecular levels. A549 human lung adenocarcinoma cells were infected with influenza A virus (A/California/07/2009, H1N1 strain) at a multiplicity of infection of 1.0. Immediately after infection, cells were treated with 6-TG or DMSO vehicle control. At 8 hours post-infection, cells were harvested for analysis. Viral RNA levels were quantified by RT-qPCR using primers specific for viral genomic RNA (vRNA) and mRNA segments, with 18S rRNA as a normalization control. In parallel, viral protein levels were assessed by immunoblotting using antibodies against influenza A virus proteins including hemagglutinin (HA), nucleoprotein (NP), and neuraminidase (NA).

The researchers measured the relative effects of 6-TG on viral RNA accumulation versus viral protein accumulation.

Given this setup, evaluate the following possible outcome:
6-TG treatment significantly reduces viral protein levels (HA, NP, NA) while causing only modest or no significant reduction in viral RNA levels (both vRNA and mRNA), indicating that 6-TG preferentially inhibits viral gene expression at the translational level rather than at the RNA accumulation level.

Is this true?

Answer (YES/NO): NO